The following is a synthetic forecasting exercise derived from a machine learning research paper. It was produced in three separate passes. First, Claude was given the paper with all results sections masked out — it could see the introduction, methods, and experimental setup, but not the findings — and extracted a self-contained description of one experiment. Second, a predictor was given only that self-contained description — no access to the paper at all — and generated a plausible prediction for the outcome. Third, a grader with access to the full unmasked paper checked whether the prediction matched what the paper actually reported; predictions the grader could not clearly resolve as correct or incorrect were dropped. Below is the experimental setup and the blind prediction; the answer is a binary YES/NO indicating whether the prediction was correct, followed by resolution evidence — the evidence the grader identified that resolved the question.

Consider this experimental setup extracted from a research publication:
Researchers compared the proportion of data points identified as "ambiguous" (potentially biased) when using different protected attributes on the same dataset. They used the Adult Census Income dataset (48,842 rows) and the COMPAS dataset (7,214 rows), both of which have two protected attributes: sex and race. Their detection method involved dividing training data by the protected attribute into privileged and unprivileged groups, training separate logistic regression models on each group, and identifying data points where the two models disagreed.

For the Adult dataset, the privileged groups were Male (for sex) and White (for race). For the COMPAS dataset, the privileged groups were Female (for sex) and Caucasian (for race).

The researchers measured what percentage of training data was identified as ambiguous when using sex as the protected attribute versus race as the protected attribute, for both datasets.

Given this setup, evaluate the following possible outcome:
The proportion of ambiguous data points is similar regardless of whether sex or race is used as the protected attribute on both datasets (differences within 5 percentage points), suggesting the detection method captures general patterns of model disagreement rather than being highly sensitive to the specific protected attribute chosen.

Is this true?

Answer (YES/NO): NO